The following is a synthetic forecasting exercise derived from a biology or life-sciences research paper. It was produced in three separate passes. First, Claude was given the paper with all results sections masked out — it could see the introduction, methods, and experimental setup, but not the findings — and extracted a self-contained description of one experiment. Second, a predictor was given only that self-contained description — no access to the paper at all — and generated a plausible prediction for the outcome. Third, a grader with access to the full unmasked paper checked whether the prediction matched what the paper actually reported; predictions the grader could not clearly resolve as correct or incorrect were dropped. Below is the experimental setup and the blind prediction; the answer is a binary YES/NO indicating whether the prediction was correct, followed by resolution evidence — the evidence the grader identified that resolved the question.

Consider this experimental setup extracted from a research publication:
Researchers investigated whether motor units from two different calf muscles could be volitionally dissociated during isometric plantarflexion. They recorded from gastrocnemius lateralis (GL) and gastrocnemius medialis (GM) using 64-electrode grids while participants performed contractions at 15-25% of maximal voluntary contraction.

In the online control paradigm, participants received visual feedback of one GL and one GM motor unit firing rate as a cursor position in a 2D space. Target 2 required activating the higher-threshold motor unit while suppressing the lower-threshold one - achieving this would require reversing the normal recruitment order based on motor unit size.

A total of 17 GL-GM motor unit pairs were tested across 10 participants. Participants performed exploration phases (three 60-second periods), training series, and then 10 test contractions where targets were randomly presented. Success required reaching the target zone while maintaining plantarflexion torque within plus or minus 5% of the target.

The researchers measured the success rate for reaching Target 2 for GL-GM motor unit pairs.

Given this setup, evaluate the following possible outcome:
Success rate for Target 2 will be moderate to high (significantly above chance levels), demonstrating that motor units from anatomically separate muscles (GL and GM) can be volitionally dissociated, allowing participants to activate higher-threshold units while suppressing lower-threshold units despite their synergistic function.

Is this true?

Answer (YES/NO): YES